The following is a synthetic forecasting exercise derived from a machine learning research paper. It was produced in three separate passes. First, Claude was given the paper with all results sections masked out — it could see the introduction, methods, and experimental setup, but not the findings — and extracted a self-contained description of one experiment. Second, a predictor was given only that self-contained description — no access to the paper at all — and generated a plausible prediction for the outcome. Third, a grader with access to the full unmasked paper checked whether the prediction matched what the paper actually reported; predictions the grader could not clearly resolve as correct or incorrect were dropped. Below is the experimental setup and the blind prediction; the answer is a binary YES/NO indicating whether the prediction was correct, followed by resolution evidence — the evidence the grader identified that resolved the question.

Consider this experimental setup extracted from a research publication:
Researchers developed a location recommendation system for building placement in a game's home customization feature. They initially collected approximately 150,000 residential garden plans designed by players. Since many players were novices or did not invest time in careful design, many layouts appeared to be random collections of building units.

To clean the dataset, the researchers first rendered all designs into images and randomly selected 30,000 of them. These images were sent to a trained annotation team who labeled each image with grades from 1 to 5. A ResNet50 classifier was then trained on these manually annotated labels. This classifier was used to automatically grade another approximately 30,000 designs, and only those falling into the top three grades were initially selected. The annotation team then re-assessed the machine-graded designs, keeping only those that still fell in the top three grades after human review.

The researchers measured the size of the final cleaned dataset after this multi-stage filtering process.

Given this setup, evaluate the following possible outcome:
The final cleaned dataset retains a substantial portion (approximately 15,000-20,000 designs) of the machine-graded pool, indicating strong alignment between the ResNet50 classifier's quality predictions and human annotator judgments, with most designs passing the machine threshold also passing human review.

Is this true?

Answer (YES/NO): NO